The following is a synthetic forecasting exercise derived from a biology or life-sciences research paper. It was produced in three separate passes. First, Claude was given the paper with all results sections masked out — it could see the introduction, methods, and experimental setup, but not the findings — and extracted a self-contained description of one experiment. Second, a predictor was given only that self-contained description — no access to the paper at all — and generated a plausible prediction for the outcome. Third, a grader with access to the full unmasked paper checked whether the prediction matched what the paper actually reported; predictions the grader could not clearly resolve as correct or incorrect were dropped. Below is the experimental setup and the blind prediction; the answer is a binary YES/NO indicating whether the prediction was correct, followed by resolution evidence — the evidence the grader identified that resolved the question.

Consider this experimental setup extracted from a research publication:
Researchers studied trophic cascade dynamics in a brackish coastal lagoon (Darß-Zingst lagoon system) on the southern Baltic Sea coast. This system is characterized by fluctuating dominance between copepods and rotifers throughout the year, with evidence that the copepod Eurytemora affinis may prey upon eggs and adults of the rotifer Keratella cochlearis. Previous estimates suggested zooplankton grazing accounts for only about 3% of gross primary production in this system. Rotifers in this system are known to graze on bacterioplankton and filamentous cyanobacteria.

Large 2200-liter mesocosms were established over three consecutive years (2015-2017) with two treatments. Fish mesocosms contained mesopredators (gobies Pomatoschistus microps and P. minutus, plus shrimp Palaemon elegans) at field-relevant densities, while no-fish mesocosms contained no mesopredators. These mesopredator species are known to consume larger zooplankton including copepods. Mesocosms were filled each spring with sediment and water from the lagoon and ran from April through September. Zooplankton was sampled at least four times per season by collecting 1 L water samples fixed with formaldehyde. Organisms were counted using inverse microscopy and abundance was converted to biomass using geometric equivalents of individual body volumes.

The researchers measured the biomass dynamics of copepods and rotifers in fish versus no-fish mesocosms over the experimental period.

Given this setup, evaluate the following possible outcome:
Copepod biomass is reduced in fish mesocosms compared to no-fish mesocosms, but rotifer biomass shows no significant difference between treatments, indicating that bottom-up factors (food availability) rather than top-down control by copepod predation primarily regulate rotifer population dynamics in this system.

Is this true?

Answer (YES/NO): NO